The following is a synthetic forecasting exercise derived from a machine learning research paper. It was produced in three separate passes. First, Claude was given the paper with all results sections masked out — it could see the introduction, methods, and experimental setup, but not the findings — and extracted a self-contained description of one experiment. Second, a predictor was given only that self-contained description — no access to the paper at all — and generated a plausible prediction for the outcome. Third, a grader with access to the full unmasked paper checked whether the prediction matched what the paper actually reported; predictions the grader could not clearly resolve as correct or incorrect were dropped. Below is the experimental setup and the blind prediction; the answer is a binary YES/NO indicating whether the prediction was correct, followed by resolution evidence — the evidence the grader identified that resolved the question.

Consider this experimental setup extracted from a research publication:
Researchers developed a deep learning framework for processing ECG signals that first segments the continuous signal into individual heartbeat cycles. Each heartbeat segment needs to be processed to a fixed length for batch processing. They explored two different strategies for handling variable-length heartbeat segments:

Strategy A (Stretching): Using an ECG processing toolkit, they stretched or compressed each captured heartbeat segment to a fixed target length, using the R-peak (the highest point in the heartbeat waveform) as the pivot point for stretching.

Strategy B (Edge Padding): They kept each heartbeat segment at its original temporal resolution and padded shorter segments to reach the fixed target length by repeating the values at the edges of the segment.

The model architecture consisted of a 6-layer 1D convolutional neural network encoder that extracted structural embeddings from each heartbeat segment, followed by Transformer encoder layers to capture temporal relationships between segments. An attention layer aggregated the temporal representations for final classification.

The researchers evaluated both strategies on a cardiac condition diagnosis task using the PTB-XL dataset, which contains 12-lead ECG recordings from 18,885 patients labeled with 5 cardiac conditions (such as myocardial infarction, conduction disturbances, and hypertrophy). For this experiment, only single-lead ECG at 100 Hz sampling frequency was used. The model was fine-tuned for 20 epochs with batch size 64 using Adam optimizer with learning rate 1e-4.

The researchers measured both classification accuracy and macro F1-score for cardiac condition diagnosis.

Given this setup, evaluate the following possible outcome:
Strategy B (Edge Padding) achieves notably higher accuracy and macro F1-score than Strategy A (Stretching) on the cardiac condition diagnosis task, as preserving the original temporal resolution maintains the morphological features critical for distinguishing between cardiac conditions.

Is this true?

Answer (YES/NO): YES